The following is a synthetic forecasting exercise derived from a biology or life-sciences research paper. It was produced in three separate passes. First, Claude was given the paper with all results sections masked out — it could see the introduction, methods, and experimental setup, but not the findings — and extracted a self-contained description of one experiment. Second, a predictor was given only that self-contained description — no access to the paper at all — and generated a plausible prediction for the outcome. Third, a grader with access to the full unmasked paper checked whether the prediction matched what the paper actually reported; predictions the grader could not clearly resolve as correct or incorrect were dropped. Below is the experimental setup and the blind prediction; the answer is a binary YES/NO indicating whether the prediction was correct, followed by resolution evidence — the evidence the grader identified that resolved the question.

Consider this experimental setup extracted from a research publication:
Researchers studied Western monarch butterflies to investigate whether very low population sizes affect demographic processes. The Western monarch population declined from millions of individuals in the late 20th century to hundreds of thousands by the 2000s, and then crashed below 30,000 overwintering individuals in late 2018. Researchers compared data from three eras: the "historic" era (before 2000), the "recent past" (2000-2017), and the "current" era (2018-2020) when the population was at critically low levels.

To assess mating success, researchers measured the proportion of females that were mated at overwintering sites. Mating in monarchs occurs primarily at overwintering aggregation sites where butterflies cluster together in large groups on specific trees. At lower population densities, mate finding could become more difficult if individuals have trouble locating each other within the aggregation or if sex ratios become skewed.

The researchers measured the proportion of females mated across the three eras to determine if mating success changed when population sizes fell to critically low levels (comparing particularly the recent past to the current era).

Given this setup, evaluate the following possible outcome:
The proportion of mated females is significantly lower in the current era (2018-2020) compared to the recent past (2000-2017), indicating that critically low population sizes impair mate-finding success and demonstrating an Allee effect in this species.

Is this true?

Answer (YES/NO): NO